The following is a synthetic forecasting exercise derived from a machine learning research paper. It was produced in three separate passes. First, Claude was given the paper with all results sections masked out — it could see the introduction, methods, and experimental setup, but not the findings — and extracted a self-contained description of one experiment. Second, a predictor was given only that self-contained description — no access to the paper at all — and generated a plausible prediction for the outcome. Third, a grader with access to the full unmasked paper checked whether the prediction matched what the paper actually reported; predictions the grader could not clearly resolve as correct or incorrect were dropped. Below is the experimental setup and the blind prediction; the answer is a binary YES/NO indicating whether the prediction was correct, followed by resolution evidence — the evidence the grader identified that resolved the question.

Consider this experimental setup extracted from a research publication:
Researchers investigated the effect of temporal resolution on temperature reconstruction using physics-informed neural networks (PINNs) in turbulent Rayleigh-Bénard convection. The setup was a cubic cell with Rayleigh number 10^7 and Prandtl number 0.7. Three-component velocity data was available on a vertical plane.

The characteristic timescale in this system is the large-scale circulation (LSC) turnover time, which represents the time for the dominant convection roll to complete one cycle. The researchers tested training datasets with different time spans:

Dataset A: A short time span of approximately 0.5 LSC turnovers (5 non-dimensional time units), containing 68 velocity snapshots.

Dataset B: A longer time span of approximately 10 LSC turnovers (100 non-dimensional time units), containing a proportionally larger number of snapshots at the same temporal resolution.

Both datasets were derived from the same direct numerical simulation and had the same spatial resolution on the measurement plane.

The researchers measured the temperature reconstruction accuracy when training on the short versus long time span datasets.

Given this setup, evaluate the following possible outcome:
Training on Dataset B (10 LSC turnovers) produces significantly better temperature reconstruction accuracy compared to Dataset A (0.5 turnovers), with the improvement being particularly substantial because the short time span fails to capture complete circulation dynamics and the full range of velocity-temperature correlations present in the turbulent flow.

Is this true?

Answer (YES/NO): NO